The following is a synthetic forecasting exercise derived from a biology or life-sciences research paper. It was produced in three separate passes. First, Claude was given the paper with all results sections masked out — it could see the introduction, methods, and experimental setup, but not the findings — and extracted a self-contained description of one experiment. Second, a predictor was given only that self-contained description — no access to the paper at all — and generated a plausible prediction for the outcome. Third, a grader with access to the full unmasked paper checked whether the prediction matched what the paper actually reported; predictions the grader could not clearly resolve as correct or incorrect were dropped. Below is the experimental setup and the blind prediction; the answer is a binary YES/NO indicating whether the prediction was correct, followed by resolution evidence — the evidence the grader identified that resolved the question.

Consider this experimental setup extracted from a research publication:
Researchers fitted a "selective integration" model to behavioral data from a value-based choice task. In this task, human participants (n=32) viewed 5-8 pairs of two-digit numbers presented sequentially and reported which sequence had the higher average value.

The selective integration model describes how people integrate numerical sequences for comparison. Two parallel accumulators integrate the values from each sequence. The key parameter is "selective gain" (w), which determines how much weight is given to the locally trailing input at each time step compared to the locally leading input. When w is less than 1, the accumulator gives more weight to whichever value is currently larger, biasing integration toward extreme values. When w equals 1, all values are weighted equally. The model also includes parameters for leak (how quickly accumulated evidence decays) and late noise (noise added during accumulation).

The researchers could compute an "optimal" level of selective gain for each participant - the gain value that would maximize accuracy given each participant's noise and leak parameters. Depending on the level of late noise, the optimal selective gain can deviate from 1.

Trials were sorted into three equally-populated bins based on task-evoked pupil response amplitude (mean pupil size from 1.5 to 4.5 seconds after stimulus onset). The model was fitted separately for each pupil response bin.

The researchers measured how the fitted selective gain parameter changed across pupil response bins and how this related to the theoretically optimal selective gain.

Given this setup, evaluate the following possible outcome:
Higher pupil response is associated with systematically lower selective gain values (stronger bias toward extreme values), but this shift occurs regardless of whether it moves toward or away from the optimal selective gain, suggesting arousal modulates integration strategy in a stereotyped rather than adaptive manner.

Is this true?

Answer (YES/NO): NO